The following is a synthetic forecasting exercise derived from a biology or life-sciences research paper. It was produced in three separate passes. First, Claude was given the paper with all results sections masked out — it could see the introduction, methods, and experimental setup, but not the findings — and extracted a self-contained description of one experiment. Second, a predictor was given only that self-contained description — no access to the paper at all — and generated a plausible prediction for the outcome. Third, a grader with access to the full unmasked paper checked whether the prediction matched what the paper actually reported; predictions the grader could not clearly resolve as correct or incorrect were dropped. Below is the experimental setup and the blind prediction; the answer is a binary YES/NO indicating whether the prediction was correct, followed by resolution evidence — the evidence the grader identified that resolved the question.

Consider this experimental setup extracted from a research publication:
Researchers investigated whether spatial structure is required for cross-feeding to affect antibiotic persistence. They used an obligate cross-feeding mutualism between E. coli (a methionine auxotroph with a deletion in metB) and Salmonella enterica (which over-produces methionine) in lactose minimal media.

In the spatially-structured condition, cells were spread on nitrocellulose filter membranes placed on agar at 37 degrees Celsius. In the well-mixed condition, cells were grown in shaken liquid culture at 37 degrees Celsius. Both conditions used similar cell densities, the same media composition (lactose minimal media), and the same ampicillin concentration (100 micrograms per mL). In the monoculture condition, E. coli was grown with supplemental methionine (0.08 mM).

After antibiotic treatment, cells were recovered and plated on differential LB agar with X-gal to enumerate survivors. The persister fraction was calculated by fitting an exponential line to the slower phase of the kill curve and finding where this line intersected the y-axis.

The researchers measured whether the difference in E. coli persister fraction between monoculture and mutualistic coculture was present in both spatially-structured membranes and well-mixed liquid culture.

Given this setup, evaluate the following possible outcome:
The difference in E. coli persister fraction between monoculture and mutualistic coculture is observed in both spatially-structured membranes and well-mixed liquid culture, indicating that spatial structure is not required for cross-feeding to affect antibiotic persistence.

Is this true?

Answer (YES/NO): NO